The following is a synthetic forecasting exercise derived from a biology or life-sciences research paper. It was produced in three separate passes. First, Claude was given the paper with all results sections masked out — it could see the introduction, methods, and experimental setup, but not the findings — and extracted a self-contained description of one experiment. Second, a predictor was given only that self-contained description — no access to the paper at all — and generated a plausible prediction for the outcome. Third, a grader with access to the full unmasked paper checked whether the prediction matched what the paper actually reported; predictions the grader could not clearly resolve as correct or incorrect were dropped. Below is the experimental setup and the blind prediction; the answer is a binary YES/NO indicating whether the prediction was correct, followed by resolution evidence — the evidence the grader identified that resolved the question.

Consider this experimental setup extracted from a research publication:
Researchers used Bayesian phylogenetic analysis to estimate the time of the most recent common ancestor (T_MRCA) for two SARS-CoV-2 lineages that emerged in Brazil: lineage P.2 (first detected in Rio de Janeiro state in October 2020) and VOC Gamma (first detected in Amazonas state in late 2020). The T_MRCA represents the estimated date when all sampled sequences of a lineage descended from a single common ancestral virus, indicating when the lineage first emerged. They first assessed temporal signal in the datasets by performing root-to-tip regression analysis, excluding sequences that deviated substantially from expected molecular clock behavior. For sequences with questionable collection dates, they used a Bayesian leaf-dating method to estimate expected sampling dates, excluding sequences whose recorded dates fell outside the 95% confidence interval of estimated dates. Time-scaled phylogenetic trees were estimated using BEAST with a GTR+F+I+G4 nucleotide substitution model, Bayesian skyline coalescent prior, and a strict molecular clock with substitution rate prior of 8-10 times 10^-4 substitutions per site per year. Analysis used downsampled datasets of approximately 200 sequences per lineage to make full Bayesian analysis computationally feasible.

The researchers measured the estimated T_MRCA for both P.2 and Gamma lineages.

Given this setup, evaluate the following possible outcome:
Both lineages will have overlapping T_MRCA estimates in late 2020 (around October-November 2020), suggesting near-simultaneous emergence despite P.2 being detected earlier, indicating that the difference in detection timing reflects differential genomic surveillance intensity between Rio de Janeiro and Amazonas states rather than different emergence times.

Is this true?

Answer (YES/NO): NO